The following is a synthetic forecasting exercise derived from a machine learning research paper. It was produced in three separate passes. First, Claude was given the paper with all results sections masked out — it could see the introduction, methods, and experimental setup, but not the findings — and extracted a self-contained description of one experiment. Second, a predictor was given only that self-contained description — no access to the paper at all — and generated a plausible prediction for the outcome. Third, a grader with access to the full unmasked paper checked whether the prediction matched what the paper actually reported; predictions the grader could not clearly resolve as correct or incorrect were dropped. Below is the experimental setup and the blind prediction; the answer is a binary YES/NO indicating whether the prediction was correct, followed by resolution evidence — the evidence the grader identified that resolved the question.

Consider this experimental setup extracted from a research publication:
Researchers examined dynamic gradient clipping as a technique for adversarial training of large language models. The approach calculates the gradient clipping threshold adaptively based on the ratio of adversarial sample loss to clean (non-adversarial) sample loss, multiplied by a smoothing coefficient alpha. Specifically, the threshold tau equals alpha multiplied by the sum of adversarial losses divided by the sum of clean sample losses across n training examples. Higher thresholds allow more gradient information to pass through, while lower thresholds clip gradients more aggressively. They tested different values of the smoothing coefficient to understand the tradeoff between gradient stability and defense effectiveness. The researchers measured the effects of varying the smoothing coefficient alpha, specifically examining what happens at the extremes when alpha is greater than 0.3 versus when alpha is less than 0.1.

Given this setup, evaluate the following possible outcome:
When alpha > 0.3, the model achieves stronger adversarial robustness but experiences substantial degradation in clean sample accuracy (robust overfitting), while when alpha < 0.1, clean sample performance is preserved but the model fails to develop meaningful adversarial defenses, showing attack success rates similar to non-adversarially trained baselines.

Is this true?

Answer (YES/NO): NO